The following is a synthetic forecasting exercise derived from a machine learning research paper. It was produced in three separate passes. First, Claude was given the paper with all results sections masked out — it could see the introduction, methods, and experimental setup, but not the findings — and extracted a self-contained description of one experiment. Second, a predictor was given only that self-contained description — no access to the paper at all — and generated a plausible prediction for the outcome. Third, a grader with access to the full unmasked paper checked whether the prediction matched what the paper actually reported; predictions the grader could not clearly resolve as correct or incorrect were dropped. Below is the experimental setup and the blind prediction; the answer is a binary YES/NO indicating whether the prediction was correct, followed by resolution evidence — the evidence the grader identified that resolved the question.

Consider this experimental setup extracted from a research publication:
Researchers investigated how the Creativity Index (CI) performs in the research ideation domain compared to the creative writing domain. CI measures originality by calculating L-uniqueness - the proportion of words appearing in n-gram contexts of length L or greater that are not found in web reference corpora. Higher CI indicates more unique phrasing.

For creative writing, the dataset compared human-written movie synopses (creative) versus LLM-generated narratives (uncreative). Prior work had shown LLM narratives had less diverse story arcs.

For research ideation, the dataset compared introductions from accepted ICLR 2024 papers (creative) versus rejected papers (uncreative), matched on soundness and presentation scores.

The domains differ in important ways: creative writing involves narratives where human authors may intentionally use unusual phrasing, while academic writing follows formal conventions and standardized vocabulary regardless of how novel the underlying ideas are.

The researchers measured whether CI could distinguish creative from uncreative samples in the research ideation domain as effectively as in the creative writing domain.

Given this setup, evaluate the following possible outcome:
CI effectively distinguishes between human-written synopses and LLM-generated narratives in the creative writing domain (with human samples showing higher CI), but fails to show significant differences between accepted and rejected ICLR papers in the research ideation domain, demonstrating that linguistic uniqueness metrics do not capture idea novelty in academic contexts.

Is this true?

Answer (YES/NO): YES